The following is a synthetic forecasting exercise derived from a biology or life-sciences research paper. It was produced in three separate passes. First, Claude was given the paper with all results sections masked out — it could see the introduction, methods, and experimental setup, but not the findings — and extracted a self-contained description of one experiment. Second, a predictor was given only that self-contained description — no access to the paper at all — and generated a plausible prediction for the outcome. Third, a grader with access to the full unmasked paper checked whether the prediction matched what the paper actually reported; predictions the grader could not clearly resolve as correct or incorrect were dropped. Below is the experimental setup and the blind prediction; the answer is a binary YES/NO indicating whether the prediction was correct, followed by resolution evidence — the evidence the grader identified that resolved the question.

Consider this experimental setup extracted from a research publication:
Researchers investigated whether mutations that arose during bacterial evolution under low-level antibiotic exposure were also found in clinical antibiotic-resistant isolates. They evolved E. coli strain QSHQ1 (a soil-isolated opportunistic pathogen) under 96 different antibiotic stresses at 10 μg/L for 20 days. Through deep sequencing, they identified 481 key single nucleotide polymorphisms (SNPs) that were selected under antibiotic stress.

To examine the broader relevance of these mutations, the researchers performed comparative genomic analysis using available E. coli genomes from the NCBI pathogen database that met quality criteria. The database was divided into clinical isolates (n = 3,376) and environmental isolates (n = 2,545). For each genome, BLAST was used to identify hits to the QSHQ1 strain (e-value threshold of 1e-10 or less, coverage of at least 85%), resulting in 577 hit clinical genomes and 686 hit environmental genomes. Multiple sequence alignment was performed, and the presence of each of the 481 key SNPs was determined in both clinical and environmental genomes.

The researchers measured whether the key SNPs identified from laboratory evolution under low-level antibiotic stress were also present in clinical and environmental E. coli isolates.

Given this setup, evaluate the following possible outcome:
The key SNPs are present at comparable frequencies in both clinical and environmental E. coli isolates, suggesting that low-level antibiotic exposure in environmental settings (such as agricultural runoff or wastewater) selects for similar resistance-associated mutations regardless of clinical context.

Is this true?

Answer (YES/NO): NO